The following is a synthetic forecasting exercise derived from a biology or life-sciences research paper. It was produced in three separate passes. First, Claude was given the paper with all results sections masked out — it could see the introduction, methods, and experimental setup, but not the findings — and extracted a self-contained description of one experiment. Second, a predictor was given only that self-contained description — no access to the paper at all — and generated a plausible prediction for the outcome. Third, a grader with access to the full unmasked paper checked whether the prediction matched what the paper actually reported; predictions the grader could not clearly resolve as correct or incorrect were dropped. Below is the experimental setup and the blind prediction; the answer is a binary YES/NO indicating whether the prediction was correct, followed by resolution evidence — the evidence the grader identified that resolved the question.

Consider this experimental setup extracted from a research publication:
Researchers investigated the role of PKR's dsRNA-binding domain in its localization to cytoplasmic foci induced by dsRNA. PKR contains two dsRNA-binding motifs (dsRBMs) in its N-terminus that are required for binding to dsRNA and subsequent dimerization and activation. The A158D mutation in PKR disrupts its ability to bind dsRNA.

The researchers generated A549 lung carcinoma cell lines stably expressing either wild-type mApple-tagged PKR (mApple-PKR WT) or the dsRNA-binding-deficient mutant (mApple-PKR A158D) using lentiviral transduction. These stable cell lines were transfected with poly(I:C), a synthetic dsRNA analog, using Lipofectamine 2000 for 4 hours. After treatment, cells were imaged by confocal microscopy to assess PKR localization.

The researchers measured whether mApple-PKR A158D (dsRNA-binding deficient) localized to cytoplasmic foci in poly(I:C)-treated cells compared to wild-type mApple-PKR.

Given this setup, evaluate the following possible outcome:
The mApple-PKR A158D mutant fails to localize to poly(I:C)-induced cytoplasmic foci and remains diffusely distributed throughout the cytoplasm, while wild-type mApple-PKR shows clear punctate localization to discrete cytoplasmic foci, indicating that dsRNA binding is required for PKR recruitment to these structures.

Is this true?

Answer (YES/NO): NO